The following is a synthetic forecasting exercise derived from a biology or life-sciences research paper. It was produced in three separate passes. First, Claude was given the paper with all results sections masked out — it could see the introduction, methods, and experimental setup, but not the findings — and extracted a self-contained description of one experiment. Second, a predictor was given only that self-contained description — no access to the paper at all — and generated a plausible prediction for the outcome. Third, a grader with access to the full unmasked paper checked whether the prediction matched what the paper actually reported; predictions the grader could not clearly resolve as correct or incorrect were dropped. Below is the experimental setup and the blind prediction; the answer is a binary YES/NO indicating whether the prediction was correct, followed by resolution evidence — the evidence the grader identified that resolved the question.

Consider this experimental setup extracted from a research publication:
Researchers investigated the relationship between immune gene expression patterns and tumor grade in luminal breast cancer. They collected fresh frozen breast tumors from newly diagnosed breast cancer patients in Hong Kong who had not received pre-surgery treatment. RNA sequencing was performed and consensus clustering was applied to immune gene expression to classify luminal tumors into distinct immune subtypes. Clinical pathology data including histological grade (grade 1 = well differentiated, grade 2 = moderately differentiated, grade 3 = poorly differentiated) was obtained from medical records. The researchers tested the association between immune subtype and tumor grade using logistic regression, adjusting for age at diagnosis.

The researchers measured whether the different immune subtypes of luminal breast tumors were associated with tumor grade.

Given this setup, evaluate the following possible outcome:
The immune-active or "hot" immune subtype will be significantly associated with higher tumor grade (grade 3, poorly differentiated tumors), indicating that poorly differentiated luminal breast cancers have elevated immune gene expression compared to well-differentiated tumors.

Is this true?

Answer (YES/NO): NO